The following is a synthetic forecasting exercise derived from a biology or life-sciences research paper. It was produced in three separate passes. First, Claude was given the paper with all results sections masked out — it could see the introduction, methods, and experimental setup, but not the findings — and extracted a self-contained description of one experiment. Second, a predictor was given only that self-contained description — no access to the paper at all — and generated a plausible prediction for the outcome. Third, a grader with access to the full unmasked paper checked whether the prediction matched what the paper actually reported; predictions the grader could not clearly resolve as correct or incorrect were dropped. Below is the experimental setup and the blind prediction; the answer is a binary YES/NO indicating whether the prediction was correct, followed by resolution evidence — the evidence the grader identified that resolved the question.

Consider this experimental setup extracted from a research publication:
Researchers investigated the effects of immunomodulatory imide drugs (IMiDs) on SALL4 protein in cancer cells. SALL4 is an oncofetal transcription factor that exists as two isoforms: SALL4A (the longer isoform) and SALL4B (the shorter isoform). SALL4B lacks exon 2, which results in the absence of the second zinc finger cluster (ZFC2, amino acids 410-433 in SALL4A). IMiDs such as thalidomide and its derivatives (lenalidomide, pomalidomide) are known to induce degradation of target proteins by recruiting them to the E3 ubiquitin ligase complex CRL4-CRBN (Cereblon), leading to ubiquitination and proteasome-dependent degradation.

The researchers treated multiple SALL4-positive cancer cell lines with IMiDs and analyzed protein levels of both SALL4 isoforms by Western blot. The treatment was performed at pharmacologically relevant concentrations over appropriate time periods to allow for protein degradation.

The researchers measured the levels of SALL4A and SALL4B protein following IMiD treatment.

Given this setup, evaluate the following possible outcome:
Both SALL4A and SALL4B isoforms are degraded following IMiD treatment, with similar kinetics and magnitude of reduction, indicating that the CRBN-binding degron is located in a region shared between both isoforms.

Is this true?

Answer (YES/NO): NO